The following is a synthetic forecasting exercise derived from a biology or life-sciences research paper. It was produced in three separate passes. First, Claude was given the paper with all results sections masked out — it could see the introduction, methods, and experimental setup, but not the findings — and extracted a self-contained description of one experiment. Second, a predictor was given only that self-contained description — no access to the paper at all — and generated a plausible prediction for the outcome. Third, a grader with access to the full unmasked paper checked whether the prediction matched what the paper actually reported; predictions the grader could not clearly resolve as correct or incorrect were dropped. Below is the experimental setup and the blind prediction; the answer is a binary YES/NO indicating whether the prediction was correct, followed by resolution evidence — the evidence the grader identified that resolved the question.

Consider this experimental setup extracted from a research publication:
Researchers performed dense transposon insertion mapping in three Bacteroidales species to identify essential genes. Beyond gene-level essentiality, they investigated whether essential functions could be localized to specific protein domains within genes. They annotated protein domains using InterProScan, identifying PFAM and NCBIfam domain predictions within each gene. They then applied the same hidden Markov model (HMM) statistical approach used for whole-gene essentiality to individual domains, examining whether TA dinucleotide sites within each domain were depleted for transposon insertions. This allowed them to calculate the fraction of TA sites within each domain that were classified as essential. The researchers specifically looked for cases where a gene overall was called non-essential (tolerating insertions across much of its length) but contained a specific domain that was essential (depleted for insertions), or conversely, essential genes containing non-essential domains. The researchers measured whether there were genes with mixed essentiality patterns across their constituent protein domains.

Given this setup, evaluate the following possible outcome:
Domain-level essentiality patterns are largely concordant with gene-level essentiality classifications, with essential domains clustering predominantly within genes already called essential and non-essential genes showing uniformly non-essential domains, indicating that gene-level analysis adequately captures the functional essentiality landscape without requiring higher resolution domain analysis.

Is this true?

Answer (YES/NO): NO